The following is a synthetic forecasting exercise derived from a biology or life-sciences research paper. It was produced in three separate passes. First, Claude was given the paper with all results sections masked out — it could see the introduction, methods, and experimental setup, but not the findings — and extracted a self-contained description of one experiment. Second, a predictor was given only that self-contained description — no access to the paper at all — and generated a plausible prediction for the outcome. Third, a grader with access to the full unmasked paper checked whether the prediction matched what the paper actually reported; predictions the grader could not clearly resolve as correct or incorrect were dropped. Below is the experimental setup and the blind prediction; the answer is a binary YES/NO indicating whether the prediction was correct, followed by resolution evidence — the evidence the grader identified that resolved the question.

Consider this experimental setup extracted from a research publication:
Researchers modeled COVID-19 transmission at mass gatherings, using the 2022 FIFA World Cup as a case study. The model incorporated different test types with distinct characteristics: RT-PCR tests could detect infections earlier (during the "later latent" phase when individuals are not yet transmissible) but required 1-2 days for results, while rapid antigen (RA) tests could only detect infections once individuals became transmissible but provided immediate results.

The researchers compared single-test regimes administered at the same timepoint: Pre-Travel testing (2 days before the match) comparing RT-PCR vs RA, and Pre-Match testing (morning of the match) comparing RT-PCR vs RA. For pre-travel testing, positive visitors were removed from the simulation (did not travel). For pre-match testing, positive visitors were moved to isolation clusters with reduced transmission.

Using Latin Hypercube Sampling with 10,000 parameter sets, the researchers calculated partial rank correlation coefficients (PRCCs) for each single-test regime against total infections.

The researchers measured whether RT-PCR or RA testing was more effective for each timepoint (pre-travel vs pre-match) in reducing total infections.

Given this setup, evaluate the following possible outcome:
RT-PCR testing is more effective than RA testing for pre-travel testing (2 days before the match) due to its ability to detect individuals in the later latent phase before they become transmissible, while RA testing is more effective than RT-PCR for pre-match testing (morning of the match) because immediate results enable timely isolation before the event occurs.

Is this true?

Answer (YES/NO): YES